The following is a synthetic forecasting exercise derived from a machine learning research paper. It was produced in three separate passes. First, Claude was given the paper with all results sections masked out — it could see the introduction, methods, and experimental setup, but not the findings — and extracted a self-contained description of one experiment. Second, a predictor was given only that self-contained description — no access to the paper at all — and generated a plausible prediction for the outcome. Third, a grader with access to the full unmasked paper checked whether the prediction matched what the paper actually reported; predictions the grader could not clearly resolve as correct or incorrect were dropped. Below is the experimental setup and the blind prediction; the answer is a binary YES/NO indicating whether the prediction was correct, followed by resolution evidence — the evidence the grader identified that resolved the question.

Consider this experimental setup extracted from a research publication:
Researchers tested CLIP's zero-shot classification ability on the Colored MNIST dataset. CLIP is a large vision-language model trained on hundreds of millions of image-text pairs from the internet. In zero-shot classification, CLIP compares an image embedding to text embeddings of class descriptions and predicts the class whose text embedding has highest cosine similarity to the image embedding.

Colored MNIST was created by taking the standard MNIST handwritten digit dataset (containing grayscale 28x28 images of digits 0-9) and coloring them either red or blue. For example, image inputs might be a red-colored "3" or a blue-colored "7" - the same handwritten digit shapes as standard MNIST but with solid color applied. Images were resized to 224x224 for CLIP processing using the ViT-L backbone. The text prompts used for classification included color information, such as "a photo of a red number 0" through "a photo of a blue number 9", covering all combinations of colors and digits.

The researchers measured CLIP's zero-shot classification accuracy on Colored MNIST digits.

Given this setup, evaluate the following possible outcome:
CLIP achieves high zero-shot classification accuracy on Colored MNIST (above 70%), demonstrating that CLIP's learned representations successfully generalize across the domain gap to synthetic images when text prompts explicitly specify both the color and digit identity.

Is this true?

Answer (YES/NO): YES